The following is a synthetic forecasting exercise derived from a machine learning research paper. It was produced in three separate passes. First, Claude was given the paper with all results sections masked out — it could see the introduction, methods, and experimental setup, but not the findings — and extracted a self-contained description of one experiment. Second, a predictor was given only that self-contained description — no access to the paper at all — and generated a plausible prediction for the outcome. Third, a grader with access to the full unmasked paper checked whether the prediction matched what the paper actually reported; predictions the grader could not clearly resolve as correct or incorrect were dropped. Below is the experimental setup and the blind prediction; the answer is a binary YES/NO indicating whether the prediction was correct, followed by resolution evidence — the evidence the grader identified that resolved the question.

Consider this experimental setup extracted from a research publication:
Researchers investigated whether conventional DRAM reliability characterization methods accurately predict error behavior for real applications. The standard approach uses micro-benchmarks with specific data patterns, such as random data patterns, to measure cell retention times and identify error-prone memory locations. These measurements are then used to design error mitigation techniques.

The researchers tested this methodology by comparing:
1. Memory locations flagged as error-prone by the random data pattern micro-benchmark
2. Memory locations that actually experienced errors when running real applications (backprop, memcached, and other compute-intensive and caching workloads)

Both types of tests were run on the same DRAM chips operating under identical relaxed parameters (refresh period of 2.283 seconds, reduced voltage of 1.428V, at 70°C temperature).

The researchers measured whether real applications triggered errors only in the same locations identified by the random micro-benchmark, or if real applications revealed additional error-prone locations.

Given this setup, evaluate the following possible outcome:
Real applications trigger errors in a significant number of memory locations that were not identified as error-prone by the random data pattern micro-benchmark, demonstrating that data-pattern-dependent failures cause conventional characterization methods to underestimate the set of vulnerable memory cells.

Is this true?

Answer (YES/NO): YES